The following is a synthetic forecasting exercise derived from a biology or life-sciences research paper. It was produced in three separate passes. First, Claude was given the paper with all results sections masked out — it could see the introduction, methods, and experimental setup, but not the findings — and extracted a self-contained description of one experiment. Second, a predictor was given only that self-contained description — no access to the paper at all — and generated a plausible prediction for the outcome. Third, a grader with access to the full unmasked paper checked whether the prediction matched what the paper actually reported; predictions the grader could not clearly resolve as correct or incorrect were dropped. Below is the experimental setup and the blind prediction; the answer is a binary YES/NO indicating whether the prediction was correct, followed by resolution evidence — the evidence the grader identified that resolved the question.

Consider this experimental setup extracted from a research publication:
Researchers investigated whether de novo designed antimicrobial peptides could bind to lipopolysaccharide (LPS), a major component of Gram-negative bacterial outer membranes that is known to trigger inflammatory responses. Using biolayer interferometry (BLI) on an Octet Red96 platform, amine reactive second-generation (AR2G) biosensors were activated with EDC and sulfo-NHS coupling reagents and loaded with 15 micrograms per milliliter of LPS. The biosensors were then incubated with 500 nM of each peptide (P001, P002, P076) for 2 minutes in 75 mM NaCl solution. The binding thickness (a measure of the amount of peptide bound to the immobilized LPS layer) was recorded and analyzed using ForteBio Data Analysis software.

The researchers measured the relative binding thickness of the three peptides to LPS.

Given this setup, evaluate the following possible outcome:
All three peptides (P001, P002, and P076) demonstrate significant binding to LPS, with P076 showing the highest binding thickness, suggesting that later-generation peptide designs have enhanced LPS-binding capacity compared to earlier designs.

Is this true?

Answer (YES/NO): NO